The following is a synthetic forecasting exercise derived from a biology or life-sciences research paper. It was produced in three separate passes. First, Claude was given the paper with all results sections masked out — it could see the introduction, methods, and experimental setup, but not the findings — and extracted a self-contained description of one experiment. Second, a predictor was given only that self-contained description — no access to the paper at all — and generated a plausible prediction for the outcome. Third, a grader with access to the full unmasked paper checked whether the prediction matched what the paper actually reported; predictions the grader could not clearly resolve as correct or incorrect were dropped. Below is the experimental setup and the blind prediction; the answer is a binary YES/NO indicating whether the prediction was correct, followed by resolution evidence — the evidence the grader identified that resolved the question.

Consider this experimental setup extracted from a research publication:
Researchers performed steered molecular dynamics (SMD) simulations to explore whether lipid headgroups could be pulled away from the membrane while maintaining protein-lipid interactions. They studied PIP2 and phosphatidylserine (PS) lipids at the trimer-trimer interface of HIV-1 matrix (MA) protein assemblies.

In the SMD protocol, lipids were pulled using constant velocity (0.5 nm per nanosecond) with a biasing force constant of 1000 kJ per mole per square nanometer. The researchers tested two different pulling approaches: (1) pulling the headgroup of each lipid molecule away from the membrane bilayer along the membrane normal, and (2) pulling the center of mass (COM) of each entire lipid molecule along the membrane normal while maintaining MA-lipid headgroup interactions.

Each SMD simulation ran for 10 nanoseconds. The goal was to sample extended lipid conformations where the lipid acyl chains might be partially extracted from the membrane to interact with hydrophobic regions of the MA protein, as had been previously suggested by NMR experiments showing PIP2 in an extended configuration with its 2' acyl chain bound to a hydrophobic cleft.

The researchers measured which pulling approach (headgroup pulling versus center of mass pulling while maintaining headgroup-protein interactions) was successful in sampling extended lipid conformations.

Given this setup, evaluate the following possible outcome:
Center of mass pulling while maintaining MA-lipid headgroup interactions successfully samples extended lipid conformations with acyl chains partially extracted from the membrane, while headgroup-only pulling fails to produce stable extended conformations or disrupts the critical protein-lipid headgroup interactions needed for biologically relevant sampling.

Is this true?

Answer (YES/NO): YES